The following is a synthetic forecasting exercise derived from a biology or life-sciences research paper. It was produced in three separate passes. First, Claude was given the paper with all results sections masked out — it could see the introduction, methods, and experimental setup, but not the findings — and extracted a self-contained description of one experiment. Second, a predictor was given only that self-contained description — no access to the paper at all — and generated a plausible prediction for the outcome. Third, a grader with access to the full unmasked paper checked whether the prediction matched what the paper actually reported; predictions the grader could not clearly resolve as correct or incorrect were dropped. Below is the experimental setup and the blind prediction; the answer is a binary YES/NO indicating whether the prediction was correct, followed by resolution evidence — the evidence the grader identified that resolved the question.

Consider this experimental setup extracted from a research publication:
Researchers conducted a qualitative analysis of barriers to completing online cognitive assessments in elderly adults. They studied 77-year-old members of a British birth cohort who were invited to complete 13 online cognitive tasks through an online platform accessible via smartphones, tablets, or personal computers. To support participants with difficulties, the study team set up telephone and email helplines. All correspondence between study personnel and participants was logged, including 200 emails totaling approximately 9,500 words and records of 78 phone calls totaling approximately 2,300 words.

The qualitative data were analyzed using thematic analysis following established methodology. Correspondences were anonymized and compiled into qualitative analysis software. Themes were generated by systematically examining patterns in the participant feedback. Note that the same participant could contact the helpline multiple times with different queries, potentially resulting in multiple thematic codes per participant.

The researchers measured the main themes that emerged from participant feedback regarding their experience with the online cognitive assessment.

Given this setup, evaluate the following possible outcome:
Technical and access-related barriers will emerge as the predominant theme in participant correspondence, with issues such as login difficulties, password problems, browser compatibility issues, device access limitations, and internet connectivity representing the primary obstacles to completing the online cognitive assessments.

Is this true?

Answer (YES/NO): YES